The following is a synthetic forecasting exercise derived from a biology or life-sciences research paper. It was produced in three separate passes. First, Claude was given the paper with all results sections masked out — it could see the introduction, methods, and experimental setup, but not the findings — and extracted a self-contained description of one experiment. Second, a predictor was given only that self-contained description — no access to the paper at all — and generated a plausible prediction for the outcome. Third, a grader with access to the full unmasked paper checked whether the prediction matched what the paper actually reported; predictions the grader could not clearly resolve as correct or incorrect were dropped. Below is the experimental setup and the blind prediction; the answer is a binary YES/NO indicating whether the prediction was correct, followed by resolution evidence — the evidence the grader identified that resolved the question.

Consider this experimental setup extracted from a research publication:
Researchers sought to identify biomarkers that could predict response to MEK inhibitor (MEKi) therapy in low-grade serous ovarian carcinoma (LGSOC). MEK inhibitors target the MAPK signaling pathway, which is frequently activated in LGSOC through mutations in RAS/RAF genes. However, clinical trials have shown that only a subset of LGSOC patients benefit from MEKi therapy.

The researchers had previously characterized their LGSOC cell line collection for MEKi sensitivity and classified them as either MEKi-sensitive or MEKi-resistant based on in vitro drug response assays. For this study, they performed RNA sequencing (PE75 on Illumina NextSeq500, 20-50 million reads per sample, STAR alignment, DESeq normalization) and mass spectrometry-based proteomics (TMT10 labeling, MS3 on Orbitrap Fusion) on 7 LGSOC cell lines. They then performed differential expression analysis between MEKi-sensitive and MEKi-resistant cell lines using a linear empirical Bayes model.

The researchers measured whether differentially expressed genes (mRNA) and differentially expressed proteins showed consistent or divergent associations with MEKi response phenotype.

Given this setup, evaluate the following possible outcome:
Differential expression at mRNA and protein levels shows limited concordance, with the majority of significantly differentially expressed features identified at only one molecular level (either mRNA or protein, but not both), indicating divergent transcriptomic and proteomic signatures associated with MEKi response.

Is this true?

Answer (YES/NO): YES